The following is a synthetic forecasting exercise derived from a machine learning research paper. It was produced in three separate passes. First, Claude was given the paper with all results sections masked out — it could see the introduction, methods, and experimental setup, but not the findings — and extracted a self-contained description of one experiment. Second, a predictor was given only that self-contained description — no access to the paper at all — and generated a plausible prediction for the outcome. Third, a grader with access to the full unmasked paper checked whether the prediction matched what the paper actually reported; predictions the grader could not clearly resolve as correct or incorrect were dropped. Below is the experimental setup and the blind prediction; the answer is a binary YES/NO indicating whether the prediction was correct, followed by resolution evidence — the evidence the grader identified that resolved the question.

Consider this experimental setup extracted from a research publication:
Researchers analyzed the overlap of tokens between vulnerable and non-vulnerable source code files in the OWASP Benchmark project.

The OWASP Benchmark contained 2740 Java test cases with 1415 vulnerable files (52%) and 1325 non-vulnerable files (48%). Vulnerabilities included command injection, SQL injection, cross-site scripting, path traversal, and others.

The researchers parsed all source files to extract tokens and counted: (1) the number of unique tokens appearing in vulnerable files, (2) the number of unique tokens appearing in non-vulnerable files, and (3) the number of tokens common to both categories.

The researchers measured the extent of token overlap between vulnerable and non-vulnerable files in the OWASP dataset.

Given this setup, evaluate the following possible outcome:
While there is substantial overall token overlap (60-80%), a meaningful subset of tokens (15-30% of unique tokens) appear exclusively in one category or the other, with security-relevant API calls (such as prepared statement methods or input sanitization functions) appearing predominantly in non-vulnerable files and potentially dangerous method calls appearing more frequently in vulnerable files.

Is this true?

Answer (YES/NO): NO